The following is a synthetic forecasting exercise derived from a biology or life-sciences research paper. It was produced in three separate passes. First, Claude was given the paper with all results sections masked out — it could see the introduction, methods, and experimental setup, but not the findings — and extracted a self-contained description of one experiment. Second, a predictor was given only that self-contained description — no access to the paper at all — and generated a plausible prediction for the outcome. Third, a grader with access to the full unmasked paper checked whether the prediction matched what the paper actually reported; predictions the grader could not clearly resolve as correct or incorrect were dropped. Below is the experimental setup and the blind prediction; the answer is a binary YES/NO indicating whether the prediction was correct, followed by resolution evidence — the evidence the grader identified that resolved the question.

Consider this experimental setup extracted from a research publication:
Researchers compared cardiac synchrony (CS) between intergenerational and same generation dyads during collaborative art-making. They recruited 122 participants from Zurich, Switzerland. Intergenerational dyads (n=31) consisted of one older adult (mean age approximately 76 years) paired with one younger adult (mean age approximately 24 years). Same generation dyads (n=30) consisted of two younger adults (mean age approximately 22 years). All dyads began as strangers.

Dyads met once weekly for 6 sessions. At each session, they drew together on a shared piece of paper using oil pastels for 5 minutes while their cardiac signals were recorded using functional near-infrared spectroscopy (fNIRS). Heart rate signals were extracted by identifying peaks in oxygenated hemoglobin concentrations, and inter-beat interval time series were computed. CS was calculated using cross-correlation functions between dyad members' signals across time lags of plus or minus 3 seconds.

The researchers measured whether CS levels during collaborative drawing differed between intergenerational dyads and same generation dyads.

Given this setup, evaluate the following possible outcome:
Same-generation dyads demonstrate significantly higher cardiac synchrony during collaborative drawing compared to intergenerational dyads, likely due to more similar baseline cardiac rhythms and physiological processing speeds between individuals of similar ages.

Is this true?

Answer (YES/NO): NO